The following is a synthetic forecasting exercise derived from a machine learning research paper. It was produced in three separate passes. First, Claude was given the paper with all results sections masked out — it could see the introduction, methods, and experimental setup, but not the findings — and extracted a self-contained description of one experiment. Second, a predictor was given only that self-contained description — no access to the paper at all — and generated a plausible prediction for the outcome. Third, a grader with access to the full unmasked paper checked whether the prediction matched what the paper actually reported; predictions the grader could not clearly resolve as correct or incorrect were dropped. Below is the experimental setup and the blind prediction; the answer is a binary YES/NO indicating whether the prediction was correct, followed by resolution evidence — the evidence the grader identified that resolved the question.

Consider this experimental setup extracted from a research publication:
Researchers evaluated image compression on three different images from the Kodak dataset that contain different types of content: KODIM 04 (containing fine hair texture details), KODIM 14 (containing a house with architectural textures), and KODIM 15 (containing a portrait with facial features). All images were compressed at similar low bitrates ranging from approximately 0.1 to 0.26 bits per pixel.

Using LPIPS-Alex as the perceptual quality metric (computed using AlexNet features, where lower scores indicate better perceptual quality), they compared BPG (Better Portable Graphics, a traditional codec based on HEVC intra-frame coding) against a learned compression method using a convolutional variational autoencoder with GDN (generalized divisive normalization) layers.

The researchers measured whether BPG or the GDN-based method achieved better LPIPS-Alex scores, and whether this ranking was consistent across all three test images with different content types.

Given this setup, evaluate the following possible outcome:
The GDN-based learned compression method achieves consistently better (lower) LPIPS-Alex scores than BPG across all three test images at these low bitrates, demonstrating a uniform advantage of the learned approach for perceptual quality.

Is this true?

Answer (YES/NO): NO